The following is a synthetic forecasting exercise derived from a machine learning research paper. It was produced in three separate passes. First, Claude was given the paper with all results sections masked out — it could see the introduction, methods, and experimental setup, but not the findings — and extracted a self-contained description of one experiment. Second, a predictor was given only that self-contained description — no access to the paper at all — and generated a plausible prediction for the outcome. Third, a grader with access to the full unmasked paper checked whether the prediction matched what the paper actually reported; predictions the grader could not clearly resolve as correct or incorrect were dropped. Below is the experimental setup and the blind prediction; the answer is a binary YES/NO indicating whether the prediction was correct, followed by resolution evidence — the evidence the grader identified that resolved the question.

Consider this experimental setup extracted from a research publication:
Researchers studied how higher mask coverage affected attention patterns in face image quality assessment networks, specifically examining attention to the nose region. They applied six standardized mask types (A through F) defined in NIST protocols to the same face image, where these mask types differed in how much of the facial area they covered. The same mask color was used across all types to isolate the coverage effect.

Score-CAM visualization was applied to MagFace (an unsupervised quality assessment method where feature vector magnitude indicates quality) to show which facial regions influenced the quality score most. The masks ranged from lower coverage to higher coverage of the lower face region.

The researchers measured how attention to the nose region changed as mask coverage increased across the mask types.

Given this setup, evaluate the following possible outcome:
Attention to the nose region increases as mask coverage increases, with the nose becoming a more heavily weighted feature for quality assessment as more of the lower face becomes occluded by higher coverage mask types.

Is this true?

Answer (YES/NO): NO